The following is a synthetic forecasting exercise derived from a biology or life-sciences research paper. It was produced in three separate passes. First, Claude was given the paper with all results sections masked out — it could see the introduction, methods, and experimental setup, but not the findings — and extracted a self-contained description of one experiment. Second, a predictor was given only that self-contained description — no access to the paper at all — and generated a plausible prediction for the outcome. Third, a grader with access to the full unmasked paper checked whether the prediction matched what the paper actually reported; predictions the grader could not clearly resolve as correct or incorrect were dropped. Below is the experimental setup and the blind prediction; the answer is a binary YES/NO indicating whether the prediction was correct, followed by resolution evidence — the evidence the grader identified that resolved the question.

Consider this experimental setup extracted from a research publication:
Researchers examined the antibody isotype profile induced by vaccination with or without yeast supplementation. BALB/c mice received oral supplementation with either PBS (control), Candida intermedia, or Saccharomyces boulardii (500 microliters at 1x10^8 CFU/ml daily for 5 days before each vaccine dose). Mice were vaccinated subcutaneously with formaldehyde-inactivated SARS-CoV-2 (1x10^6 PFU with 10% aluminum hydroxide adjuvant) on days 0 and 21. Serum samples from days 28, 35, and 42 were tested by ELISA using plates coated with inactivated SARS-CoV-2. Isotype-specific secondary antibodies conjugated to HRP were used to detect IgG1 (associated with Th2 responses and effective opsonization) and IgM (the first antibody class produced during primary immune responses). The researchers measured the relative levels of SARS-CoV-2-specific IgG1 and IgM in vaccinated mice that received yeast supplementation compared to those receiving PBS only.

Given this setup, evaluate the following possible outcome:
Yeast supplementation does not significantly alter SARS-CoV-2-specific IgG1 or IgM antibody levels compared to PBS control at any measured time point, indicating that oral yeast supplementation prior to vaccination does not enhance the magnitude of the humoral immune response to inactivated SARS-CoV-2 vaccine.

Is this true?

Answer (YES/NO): NO